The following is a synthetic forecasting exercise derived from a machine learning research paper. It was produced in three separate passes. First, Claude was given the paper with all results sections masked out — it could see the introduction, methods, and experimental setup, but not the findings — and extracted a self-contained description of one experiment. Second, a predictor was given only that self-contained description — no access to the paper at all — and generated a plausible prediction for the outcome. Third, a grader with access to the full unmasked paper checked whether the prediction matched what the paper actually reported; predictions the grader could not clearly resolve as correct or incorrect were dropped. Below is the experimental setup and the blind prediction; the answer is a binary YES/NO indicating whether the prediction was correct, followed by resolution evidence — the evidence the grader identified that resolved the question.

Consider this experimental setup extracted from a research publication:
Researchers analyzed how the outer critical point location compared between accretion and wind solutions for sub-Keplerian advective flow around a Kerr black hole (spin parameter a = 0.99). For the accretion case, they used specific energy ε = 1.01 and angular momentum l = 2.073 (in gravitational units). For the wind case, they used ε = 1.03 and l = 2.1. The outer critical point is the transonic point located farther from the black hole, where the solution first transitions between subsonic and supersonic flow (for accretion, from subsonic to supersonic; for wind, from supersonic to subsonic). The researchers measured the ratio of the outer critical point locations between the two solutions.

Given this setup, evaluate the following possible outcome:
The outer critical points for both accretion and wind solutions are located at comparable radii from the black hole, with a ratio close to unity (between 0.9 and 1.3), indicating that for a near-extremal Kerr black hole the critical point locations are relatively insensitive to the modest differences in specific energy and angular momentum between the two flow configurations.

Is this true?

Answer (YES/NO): NO